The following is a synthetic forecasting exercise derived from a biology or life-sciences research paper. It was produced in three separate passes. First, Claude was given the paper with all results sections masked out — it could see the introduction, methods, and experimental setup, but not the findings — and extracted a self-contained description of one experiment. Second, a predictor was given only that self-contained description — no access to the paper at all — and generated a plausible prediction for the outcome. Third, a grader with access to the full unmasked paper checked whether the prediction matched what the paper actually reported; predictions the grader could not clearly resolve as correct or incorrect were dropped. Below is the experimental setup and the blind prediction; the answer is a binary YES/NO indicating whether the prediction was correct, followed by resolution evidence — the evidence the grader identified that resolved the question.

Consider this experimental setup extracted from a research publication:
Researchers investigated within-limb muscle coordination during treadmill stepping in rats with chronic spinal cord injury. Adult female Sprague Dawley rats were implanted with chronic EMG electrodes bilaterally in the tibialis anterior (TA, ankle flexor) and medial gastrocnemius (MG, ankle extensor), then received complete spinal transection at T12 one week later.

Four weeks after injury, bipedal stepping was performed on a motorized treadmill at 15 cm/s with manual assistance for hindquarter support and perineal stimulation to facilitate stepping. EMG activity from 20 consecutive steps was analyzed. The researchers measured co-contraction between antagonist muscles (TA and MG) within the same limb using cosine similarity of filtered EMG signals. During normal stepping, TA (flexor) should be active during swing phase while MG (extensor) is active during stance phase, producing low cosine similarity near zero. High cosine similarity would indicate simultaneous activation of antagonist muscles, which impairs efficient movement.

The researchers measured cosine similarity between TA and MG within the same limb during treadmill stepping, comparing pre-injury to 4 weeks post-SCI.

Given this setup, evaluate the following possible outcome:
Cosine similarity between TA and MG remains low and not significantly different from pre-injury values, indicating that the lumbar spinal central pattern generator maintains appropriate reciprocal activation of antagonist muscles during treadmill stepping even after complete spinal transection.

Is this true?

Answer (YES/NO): NO